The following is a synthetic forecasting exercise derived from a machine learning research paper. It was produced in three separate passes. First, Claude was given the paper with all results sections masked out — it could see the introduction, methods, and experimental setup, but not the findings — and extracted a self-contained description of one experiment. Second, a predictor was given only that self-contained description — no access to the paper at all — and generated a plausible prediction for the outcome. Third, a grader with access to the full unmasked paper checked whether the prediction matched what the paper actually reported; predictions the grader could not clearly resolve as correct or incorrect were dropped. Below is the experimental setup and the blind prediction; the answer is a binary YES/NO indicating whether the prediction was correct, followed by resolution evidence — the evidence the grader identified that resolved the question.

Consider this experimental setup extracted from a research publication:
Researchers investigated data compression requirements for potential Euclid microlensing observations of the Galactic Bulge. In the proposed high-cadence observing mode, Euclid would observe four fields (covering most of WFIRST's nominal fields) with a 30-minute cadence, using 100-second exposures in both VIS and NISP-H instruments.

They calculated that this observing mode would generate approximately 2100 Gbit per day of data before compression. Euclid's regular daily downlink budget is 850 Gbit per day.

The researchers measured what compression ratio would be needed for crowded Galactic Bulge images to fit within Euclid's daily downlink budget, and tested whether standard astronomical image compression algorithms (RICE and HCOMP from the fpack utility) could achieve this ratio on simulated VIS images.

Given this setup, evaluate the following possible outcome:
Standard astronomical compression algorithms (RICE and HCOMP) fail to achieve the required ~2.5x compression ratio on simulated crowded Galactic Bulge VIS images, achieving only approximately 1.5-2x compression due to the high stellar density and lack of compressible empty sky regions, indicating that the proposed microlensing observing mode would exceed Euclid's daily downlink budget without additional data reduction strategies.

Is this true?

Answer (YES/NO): NO